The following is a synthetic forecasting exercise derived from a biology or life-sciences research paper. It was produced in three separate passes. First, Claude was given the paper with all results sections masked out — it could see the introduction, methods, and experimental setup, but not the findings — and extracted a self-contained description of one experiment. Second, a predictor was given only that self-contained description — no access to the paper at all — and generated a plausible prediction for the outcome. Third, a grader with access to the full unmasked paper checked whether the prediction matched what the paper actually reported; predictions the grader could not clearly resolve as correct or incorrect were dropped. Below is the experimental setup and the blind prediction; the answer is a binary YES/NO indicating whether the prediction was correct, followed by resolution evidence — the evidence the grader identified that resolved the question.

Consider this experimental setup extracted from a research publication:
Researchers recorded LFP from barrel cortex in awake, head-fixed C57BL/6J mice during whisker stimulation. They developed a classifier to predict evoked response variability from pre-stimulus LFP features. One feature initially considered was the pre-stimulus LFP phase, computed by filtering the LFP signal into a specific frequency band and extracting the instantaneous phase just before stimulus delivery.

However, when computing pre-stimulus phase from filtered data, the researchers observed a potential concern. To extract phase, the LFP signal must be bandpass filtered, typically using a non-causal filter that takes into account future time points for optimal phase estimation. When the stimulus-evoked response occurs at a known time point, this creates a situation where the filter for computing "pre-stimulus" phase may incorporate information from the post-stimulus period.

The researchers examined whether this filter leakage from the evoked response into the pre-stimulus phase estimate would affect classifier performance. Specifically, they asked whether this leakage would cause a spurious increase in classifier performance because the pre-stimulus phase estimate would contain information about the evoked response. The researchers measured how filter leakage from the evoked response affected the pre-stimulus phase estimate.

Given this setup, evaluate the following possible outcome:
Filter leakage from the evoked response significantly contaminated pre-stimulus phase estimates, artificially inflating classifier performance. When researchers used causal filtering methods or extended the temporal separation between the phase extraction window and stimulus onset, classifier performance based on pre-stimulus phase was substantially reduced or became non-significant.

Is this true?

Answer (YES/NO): NO